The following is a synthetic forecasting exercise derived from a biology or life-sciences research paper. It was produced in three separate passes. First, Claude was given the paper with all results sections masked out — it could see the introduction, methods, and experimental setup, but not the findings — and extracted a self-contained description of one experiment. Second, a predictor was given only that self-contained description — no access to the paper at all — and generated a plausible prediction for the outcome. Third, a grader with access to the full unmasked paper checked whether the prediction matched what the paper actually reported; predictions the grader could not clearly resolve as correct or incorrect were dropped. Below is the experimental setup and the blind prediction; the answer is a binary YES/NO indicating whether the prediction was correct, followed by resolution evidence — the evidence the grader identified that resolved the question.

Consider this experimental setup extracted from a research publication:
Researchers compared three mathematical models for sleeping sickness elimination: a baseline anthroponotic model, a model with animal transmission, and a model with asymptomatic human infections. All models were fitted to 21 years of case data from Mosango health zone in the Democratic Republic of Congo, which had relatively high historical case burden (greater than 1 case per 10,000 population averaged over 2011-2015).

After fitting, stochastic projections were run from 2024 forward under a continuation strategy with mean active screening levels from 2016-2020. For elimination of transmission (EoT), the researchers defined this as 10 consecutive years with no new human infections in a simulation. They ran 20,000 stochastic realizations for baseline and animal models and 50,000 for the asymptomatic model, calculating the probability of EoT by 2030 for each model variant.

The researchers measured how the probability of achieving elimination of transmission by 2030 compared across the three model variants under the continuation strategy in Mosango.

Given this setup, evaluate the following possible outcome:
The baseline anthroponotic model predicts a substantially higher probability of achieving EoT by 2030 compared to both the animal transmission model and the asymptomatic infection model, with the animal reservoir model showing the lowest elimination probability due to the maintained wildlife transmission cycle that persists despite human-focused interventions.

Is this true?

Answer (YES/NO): NO